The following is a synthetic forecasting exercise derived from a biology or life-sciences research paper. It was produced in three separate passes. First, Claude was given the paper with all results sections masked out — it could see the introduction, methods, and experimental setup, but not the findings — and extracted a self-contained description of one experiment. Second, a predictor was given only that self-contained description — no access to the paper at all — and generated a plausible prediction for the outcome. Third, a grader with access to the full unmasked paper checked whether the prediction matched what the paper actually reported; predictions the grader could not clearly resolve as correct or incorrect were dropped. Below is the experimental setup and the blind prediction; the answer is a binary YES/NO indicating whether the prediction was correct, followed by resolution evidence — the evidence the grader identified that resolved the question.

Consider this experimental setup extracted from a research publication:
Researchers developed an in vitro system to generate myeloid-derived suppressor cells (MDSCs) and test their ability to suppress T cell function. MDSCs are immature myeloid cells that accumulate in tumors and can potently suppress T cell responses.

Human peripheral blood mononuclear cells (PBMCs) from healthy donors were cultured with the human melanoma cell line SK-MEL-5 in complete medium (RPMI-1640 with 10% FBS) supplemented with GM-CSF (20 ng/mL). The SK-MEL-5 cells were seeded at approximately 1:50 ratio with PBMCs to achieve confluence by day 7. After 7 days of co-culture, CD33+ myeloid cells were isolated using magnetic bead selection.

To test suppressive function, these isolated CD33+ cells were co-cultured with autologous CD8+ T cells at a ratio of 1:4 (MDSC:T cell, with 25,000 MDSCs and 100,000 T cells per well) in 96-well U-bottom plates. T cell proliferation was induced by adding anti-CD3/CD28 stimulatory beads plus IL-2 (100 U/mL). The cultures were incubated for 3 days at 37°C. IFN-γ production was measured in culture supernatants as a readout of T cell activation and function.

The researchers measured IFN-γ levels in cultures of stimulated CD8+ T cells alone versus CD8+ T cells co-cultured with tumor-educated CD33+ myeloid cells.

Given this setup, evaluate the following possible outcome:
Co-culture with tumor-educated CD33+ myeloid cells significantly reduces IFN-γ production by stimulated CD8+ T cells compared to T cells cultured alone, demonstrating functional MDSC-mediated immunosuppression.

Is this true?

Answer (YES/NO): YES